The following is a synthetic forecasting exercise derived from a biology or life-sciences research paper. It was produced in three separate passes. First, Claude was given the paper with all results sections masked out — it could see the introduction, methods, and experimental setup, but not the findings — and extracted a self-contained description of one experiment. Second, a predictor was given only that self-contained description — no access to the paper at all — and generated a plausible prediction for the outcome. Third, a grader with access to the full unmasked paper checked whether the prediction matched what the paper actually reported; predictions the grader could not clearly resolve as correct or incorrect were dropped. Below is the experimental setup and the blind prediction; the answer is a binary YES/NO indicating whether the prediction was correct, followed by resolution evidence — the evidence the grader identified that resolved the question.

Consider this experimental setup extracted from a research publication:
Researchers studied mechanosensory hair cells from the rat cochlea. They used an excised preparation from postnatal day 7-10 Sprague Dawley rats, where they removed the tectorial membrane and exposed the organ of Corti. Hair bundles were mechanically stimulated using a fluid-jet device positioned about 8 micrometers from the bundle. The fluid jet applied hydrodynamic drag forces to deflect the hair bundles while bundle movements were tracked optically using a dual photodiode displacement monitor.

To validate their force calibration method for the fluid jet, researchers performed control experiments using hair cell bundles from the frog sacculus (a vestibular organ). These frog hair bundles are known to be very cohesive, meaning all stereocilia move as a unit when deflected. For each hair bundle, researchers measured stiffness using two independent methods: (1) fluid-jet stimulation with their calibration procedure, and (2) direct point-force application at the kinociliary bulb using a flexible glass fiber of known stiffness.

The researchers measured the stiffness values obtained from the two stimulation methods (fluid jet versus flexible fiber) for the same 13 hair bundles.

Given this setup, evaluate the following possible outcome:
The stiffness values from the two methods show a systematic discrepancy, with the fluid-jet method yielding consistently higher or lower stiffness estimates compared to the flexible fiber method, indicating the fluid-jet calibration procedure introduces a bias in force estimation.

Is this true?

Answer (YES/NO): NO